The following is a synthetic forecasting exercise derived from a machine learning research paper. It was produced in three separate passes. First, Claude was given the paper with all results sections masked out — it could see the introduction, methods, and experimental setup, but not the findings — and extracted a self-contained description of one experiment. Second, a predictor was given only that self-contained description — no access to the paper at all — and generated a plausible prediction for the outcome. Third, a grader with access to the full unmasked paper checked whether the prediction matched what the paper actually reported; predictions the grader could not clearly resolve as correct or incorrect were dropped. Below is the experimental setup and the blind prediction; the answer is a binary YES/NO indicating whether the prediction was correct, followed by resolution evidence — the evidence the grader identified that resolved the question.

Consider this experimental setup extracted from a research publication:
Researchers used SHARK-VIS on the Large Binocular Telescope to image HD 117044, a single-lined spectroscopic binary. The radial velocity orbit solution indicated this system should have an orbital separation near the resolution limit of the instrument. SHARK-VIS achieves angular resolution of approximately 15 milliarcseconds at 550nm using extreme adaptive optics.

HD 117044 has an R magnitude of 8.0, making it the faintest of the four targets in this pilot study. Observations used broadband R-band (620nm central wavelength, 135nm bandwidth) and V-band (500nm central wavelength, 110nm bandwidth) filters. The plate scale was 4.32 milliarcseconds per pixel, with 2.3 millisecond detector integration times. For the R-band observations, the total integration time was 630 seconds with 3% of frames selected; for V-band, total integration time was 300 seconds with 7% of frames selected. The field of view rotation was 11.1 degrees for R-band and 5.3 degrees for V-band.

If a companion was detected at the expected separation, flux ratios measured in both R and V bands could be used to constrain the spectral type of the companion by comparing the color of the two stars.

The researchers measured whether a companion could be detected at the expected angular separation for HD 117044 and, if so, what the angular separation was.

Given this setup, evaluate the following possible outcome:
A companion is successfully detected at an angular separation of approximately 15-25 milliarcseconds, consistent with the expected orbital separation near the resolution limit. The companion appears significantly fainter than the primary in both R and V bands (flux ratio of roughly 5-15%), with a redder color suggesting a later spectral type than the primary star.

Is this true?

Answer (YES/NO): NO